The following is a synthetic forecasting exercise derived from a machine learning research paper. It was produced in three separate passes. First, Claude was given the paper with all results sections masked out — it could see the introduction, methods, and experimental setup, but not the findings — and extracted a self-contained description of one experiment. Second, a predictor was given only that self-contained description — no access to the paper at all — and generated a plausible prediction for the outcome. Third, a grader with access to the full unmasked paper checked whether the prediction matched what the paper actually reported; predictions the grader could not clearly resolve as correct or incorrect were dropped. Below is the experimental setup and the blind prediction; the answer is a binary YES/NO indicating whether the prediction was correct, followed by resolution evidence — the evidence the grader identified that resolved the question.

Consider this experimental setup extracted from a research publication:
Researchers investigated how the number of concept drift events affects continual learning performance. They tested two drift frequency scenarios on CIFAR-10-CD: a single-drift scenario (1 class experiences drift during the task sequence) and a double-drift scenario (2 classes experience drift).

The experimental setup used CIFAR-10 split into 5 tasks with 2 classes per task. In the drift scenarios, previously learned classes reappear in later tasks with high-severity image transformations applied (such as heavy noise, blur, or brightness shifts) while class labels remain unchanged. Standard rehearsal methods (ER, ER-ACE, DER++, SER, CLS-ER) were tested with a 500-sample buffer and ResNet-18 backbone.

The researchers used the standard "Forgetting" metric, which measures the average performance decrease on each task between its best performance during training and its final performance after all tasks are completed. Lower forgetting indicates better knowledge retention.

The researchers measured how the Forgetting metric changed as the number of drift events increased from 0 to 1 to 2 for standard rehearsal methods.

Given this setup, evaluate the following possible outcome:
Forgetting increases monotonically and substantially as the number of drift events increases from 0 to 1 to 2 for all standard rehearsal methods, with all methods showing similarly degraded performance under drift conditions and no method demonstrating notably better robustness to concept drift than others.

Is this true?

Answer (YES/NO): NO